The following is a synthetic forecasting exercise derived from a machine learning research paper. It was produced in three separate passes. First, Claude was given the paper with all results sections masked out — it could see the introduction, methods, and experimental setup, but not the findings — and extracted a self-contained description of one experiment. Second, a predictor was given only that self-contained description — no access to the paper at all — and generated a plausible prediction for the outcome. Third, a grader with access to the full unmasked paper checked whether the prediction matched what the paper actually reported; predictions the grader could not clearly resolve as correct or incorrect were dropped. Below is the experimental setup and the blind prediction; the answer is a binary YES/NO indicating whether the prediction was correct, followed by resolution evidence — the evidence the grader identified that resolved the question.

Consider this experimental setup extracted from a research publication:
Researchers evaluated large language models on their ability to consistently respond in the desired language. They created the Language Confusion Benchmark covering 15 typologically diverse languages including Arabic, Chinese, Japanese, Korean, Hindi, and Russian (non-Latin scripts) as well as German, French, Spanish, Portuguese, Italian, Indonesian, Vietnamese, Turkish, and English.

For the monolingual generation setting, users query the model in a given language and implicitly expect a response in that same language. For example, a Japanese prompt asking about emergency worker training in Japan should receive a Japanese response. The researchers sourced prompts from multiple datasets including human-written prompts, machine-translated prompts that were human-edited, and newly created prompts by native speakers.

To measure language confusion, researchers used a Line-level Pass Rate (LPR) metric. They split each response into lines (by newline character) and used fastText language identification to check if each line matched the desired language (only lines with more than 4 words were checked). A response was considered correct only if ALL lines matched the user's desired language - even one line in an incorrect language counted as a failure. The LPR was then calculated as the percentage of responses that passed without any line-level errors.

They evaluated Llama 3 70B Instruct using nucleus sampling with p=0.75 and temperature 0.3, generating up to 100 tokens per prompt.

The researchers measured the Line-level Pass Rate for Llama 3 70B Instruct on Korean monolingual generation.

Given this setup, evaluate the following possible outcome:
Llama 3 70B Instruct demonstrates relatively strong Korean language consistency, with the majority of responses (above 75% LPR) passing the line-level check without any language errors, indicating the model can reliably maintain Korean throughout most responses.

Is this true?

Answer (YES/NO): NO